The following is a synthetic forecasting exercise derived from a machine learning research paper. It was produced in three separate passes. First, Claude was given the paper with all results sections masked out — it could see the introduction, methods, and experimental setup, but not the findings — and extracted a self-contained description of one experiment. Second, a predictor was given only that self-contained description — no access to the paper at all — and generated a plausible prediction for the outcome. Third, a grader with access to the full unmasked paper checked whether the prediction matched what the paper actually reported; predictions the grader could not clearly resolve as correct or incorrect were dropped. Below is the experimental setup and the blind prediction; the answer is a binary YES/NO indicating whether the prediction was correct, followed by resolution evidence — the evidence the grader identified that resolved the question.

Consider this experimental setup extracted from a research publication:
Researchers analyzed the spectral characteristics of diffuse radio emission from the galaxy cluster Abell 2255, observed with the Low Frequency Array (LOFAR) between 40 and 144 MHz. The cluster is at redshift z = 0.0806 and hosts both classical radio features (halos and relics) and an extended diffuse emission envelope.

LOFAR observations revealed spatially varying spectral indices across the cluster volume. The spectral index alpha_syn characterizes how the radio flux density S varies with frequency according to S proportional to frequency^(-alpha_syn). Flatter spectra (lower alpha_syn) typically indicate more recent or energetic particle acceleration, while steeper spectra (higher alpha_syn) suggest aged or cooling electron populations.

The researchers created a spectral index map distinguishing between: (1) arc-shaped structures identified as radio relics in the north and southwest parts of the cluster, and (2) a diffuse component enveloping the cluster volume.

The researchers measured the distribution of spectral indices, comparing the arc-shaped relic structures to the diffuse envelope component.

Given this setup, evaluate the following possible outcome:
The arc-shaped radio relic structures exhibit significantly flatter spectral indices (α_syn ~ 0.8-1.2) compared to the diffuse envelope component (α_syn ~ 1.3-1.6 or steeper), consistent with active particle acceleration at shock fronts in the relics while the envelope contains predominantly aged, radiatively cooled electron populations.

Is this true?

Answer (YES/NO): NO